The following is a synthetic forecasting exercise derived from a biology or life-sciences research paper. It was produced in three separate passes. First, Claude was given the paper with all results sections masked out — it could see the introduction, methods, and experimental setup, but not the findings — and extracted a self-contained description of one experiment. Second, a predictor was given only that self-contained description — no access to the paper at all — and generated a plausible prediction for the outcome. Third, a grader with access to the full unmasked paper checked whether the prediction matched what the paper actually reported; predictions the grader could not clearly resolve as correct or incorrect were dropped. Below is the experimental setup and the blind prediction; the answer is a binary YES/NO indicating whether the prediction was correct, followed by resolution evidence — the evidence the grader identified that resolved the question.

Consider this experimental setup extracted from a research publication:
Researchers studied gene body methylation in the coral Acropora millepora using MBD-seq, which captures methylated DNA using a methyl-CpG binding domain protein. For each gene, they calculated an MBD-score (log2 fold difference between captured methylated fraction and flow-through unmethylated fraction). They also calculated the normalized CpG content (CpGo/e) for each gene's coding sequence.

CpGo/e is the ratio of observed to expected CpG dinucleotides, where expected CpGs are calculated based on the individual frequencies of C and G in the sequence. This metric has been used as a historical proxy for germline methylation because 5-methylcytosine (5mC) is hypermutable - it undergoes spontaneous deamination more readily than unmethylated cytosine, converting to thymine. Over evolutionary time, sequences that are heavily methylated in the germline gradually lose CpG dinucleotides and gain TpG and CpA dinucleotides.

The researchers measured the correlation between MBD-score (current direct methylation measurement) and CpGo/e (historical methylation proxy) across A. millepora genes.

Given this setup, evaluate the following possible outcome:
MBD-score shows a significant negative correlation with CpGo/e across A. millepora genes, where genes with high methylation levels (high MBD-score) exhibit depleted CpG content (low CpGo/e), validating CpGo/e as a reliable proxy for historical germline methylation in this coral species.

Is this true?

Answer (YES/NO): YES